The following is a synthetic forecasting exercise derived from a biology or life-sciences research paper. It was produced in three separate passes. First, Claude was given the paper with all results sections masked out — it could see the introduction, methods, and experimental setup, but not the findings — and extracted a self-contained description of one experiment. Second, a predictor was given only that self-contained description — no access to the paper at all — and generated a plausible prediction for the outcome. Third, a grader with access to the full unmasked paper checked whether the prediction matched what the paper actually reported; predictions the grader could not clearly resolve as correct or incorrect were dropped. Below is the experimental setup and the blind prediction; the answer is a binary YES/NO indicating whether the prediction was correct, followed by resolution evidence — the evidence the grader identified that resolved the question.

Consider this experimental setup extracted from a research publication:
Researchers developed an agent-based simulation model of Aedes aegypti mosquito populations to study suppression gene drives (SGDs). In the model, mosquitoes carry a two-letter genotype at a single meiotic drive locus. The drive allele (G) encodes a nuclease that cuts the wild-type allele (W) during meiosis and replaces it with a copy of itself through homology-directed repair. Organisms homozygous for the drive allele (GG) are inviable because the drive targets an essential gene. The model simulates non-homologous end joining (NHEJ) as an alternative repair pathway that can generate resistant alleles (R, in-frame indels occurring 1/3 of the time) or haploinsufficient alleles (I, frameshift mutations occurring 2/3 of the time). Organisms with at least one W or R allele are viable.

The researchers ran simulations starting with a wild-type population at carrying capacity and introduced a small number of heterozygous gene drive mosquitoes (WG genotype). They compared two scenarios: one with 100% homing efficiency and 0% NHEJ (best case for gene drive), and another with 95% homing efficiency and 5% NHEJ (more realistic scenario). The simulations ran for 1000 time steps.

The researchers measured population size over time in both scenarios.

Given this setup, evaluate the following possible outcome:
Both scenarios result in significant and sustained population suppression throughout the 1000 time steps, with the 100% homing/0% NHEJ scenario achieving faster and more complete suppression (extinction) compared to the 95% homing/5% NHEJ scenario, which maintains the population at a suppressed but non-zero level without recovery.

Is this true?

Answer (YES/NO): NO